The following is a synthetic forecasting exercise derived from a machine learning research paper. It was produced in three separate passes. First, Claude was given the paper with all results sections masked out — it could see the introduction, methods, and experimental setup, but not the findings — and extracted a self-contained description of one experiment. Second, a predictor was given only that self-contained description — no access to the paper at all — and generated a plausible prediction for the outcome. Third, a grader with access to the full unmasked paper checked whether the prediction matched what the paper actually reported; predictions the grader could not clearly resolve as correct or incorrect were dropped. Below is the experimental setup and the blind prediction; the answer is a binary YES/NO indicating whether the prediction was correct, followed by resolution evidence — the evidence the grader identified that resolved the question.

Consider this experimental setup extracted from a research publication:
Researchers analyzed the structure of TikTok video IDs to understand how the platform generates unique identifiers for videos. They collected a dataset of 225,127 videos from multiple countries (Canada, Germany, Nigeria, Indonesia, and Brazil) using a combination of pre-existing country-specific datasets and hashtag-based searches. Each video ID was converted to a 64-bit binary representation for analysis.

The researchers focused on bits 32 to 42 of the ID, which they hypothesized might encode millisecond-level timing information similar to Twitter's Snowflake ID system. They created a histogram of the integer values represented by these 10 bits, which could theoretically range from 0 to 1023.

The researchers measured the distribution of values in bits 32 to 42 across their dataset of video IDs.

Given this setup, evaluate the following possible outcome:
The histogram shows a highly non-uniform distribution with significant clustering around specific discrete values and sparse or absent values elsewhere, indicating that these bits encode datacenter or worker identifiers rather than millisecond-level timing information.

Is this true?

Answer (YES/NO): NO